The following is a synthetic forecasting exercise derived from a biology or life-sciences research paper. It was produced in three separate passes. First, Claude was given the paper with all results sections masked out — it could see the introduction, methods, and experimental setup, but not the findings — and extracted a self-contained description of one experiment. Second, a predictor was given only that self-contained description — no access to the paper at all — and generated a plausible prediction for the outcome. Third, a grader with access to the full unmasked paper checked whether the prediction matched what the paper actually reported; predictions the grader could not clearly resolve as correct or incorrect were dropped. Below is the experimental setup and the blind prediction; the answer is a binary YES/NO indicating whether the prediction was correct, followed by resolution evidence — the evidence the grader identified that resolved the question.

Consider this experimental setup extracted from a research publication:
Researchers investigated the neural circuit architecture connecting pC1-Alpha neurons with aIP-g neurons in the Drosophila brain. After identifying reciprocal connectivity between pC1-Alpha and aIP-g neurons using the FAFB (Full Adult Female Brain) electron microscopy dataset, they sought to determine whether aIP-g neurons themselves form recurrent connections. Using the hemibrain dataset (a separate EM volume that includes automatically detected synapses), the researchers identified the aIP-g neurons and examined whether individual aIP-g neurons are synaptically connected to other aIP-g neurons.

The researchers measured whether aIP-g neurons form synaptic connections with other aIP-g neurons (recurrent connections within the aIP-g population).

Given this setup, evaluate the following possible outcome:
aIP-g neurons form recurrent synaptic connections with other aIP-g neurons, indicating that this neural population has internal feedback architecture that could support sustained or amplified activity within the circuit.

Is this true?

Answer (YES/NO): YES